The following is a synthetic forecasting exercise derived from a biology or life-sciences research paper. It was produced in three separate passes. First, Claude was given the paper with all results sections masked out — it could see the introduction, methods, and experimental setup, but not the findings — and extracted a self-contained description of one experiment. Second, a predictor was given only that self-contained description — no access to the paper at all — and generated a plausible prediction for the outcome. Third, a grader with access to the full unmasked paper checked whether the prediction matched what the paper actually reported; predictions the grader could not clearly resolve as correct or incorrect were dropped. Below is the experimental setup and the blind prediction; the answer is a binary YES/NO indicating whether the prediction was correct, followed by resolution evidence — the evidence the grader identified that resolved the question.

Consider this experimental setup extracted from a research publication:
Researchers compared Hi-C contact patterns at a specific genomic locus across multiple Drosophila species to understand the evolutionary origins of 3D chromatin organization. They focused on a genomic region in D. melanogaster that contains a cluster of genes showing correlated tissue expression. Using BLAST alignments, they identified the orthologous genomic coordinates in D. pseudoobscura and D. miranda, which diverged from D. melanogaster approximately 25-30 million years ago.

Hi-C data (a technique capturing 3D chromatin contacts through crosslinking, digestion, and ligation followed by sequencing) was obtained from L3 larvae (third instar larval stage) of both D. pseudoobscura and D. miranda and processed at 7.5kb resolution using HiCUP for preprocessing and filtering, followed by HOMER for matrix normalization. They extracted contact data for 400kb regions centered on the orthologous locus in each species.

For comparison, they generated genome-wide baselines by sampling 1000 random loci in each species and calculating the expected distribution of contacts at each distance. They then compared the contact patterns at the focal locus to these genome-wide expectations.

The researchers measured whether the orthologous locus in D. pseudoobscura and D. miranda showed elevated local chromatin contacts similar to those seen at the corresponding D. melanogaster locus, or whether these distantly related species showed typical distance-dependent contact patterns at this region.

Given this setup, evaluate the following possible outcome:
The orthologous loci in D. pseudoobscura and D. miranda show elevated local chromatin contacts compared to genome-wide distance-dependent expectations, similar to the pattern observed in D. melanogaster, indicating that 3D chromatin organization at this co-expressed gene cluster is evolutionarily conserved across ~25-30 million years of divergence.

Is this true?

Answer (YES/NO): YES